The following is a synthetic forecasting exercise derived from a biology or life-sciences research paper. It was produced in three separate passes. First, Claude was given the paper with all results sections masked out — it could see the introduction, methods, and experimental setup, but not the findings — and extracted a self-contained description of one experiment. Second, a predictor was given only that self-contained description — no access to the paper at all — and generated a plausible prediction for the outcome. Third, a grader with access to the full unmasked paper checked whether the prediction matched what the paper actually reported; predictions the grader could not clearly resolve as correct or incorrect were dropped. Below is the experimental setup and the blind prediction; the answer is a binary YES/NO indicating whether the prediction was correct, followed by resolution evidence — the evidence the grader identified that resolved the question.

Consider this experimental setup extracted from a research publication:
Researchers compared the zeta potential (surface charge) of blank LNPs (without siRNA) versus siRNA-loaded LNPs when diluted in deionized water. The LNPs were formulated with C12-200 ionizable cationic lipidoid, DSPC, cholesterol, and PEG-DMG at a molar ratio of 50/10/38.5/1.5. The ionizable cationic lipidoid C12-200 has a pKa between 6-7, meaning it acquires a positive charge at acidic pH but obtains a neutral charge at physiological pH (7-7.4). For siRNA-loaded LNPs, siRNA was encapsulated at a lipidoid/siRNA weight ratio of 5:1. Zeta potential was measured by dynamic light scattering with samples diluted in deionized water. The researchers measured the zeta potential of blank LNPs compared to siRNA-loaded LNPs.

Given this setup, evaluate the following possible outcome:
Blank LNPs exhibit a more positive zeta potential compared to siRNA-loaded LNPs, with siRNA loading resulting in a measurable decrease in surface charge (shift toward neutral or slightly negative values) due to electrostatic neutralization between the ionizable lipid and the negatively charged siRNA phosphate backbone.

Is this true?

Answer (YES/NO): YES